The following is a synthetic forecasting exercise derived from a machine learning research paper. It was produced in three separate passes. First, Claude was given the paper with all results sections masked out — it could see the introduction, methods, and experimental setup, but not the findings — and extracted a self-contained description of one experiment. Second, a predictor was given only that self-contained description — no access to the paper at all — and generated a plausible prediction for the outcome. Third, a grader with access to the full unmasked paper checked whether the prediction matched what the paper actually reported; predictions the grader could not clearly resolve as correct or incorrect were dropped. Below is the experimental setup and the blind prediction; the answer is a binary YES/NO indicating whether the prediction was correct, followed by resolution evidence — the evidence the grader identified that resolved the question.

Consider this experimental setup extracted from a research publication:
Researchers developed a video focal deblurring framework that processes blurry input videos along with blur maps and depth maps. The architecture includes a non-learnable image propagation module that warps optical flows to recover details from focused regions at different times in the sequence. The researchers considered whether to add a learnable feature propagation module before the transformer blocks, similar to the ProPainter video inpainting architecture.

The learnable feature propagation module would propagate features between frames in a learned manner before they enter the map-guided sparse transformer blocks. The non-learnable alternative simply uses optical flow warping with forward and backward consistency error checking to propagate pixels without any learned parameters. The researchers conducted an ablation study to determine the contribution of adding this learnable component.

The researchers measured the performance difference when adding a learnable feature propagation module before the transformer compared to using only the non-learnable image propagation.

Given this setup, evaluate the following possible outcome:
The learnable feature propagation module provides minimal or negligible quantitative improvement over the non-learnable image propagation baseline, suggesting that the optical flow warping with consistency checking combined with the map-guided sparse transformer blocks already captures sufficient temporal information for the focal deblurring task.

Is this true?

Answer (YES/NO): YES